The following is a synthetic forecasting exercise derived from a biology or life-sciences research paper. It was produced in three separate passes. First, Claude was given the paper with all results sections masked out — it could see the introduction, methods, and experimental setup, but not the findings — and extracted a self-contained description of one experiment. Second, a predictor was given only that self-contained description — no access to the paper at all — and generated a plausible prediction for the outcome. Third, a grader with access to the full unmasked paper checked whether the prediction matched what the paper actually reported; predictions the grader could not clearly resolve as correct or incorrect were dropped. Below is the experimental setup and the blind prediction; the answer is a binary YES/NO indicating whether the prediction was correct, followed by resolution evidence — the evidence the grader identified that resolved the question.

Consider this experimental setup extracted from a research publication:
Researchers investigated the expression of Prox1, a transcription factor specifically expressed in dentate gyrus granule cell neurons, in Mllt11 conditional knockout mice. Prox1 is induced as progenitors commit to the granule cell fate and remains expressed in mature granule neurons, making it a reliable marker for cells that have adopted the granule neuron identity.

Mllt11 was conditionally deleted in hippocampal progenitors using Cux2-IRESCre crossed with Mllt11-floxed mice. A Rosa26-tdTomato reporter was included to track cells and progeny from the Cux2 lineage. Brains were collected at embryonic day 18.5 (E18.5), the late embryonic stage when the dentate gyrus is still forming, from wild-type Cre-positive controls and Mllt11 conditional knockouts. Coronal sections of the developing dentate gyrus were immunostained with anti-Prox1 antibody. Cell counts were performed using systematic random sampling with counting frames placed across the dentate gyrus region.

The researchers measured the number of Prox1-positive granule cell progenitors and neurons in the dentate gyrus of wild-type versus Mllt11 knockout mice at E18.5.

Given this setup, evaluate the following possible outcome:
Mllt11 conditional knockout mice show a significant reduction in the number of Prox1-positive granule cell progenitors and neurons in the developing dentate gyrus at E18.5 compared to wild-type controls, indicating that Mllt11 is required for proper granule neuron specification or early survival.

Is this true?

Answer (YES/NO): NO